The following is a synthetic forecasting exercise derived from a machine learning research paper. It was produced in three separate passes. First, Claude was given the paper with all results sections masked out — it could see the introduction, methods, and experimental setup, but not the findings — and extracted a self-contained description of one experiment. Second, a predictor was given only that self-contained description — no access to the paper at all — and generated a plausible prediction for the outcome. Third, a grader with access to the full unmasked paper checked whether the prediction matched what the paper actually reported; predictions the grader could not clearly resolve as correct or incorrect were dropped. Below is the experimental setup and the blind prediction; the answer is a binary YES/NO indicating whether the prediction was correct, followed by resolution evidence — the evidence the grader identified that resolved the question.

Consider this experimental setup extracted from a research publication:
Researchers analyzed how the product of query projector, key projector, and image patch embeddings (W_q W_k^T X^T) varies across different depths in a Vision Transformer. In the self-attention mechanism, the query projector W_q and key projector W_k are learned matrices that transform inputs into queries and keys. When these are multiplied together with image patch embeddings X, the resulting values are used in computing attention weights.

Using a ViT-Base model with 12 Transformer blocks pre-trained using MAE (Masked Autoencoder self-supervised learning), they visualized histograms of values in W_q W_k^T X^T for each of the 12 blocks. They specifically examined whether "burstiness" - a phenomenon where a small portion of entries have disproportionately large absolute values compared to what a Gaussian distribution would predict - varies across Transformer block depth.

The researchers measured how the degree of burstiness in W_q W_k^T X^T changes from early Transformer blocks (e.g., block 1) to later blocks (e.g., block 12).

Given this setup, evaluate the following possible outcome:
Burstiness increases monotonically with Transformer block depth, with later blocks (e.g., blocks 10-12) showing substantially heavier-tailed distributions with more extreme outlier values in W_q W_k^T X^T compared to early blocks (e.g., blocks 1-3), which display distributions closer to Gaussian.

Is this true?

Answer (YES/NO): NO